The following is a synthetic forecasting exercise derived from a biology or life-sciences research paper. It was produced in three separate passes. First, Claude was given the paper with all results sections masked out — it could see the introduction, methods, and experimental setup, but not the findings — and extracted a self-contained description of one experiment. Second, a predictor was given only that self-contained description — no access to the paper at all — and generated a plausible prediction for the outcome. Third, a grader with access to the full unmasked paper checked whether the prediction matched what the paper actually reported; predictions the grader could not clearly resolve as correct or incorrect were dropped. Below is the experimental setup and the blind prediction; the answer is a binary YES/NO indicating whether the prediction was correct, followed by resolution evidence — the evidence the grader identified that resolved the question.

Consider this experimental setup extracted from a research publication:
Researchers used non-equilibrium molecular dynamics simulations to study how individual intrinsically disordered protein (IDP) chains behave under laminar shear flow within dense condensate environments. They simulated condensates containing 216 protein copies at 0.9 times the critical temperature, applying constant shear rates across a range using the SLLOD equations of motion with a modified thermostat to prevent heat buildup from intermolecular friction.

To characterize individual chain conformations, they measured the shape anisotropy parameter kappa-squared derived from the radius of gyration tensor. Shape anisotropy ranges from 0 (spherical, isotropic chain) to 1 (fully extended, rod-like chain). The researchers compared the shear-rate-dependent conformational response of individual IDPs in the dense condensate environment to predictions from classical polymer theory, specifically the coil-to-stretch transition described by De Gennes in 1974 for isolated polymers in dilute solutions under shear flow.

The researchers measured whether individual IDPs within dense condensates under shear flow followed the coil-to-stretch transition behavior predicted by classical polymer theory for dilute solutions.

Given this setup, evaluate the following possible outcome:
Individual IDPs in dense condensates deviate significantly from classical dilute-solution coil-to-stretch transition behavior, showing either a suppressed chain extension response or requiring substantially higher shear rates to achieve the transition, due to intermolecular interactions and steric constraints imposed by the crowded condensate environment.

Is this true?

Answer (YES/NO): NO